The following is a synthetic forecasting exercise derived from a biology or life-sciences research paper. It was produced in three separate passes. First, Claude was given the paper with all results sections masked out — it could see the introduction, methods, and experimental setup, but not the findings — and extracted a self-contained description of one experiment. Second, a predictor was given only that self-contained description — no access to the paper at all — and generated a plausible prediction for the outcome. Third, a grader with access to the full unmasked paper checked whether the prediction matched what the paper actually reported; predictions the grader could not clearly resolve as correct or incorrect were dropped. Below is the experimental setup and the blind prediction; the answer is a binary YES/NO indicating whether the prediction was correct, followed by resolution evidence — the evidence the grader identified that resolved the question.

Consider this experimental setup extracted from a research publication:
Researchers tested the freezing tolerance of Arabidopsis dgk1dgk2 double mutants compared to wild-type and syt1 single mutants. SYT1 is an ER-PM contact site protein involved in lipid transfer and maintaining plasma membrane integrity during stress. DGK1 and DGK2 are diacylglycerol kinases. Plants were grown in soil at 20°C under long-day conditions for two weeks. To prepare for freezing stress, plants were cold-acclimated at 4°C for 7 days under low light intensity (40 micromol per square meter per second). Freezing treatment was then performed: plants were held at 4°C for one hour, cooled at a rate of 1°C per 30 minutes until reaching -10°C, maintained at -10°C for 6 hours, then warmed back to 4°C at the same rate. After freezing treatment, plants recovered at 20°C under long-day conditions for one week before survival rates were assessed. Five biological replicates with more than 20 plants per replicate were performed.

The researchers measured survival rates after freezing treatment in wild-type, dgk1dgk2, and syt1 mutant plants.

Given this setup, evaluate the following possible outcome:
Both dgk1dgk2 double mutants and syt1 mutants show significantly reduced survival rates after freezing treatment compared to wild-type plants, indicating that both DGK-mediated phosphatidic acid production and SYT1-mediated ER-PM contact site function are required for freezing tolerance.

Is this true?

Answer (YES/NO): YES